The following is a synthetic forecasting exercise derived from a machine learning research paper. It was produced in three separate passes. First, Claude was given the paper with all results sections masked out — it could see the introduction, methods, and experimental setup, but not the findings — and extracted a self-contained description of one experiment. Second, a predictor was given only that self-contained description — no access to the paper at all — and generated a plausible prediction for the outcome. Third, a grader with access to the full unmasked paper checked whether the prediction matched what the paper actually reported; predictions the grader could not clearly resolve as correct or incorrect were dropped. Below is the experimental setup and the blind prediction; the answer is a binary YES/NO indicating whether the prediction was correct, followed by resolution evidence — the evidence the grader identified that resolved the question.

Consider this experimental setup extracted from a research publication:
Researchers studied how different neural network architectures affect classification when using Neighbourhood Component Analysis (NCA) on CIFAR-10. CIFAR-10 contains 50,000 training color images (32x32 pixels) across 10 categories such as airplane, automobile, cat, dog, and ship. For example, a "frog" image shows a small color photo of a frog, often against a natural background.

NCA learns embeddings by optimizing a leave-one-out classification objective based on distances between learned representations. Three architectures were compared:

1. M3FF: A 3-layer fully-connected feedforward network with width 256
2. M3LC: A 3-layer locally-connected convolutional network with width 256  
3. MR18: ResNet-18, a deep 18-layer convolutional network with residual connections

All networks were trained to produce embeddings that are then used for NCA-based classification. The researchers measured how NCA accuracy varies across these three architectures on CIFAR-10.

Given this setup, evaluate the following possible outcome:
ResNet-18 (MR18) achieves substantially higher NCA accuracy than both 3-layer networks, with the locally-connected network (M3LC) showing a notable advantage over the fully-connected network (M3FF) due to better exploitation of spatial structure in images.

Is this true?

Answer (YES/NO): NO